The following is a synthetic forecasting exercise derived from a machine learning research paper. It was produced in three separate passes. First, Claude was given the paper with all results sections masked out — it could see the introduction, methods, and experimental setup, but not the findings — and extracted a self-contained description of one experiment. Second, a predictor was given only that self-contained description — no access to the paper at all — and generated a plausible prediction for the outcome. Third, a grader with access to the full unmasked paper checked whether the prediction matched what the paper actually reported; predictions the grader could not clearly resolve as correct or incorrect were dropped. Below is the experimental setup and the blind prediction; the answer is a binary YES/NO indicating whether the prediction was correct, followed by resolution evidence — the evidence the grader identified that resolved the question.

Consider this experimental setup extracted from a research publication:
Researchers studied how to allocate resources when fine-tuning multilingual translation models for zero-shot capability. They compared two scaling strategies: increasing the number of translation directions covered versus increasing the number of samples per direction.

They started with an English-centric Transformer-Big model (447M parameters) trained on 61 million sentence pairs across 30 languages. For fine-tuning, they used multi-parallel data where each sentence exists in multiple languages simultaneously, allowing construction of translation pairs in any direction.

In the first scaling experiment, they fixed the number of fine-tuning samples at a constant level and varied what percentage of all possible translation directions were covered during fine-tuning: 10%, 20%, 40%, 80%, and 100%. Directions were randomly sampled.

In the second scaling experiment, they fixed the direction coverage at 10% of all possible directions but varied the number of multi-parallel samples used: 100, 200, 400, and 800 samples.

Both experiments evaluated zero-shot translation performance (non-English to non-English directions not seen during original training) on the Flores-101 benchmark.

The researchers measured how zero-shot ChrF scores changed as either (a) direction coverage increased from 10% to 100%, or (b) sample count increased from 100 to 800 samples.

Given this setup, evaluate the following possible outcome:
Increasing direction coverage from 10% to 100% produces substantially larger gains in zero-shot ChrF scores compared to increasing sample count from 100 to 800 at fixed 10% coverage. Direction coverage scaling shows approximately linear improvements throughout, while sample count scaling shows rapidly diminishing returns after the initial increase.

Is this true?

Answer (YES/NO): NO